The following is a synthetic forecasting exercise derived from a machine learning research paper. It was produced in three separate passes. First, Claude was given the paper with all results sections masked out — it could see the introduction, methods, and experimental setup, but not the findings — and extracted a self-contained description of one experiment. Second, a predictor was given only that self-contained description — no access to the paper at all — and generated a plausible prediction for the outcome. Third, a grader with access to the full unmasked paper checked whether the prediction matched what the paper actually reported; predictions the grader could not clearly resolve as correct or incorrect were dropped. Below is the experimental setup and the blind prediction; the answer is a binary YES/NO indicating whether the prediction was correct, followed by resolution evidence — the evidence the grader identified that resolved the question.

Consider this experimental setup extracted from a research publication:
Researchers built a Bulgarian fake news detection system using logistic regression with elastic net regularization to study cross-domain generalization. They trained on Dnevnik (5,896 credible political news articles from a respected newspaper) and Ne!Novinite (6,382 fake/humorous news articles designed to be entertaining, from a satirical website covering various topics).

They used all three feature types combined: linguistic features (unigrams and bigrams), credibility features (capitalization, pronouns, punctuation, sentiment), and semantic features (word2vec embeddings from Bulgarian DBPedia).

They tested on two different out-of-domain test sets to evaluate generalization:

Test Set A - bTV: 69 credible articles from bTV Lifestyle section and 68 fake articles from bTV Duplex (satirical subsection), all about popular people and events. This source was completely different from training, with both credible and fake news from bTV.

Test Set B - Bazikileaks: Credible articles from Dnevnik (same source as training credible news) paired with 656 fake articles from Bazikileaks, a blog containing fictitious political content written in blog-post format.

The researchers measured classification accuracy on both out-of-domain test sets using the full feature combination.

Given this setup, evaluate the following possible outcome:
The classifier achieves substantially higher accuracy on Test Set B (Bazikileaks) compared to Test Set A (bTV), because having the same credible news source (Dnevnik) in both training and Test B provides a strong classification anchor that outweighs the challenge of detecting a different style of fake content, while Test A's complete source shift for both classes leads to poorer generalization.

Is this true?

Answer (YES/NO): YES